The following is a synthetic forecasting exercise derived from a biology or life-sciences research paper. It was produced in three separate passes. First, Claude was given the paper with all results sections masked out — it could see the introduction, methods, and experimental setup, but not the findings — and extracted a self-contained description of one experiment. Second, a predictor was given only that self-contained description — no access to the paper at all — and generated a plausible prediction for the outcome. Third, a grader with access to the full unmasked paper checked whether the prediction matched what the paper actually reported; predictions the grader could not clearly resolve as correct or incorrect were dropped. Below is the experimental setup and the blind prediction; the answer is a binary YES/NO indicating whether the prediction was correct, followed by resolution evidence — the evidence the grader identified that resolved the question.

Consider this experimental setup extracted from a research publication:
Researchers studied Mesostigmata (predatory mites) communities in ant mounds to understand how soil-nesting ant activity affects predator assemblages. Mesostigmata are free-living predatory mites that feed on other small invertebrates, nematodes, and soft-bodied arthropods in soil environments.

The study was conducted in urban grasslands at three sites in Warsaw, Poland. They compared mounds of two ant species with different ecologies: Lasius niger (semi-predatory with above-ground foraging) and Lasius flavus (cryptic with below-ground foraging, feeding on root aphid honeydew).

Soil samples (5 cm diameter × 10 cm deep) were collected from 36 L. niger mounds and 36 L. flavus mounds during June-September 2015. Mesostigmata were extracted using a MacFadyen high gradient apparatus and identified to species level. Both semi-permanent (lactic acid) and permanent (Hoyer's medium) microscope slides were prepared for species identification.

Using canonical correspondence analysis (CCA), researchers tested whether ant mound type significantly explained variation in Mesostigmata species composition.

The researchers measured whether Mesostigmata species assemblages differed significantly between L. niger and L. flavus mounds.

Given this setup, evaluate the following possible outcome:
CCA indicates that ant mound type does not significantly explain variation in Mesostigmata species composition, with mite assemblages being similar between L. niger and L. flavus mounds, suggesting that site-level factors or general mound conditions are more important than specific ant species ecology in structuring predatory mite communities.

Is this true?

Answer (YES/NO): NO